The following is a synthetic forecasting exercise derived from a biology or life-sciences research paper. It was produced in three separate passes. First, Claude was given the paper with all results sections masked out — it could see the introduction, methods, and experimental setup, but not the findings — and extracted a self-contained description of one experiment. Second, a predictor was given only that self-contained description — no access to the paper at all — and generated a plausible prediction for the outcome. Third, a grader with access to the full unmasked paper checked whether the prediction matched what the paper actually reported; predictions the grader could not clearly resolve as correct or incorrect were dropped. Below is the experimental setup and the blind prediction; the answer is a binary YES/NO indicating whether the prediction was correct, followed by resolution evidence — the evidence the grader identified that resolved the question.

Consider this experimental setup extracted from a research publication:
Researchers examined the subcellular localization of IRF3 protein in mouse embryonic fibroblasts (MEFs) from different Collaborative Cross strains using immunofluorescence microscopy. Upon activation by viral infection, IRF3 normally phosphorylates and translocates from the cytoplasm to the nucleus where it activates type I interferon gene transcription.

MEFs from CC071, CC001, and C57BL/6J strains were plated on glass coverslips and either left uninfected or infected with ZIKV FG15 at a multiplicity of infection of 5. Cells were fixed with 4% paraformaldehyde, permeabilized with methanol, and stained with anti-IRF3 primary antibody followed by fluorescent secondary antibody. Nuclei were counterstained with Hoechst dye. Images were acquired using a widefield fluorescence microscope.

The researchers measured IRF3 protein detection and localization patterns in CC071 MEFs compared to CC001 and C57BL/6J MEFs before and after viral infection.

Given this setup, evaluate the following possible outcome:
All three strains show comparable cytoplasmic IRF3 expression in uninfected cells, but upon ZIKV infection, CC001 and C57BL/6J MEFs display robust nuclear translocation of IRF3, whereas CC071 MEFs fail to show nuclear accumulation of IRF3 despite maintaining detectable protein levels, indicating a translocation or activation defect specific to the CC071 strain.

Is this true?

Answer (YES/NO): NO